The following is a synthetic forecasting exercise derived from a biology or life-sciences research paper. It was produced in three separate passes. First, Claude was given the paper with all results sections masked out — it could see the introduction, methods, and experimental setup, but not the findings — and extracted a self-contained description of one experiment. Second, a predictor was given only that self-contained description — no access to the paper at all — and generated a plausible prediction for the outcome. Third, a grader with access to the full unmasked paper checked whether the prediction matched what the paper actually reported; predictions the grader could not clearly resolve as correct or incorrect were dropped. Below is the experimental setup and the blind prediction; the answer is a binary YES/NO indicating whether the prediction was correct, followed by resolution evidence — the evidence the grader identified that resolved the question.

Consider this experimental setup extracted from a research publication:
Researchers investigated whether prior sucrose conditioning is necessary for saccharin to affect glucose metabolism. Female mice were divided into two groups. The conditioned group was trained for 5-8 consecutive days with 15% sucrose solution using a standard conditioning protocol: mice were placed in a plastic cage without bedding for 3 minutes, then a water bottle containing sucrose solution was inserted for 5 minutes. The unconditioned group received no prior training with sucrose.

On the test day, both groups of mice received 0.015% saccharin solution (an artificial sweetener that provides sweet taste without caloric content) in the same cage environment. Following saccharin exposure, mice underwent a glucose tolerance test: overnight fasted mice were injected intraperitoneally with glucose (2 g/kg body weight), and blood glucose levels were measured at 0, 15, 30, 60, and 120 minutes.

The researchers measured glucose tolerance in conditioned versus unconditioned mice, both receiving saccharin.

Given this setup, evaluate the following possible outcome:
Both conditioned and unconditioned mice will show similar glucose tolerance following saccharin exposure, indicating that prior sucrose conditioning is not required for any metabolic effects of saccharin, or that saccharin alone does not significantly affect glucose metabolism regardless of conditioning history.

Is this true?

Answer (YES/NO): NO